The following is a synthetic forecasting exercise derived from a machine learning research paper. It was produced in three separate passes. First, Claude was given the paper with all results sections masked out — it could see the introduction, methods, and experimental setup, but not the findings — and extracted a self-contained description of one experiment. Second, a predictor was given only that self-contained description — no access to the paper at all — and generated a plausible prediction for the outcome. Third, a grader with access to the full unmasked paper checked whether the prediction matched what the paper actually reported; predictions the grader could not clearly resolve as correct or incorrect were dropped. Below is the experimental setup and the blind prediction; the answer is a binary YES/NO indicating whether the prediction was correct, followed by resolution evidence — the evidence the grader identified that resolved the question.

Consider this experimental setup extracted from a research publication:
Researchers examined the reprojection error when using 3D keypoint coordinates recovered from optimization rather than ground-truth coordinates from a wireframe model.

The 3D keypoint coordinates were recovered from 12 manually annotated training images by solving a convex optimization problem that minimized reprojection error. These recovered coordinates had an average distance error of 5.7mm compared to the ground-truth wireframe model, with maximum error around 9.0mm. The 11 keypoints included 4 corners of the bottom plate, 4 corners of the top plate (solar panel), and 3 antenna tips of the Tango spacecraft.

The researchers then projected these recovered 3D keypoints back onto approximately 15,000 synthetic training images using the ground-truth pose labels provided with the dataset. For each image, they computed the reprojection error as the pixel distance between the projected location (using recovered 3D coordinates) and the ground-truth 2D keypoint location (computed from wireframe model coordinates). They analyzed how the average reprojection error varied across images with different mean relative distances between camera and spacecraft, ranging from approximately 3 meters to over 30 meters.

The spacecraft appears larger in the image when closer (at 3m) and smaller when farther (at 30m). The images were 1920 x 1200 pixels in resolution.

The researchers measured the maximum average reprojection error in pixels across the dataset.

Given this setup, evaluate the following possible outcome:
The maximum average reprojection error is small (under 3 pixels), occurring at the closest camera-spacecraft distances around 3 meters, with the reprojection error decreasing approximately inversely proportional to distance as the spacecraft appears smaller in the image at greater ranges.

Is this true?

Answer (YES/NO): NO